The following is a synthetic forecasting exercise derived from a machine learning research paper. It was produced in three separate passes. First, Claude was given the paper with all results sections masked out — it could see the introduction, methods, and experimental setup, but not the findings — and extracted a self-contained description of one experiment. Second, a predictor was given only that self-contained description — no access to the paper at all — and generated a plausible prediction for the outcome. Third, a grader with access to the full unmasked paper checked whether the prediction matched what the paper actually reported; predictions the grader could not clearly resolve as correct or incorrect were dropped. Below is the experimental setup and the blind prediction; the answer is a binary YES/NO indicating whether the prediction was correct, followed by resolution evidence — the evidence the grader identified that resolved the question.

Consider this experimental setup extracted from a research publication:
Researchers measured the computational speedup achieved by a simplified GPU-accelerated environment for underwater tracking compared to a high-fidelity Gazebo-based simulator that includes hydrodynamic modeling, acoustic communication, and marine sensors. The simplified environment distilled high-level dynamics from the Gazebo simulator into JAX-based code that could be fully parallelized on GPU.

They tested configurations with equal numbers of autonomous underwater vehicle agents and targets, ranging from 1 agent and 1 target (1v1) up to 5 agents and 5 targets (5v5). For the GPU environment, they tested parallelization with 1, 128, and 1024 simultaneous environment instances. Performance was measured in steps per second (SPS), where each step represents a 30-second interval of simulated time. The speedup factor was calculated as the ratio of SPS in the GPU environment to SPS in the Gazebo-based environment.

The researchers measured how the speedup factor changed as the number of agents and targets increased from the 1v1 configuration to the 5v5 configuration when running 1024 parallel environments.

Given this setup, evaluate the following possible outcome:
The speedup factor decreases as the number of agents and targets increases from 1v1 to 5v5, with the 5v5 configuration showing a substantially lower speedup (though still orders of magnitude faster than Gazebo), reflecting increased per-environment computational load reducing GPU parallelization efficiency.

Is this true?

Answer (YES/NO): YES